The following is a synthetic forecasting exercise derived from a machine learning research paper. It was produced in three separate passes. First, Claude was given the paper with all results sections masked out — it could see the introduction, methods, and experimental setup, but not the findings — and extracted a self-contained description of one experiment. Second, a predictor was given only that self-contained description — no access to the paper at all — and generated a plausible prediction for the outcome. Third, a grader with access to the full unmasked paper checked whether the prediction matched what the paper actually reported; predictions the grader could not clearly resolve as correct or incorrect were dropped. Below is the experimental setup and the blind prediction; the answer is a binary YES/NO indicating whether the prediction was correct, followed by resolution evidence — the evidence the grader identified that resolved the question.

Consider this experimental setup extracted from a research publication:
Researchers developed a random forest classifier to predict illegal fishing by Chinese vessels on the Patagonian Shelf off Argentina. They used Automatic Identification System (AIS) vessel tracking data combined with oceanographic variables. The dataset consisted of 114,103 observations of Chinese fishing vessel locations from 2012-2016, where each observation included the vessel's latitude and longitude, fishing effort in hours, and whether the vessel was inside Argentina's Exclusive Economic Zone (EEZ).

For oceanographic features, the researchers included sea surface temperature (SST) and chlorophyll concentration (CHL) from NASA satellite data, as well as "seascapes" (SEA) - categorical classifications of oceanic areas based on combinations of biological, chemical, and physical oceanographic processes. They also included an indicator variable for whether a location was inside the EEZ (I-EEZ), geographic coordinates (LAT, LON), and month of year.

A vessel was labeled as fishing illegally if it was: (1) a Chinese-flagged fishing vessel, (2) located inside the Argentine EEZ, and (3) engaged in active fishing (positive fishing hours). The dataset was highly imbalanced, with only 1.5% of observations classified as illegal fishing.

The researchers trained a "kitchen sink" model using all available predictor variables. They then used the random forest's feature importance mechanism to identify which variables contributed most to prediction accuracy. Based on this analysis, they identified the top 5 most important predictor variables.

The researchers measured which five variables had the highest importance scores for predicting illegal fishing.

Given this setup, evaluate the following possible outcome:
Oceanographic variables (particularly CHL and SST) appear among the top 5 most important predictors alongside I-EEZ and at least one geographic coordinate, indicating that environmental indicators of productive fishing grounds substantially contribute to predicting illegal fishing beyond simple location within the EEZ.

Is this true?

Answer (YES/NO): YES